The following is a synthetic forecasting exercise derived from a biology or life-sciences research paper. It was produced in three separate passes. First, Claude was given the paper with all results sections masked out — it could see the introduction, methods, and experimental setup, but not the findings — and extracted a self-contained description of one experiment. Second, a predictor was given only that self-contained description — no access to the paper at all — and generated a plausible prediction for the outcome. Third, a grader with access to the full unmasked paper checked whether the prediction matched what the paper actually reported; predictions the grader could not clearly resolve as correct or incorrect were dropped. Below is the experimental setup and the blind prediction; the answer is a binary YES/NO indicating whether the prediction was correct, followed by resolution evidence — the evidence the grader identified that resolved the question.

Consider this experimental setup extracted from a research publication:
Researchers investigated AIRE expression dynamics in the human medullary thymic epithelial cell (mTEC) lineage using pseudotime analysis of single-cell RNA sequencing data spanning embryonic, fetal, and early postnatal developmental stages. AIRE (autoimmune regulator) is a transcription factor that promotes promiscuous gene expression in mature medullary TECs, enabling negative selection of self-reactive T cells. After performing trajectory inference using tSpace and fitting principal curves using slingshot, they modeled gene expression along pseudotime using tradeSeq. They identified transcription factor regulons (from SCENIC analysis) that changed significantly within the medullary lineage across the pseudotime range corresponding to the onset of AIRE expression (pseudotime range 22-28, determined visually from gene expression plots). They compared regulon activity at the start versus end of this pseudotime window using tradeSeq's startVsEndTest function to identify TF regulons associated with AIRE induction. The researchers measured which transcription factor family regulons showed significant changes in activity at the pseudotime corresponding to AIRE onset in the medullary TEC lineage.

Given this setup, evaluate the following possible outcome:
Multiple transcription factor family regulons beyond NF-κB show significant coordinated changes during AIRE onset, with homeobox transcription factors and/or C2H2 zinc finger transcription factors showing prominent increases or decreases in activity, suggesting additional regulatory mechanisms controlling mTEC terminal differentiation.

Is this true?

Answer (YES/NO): YES